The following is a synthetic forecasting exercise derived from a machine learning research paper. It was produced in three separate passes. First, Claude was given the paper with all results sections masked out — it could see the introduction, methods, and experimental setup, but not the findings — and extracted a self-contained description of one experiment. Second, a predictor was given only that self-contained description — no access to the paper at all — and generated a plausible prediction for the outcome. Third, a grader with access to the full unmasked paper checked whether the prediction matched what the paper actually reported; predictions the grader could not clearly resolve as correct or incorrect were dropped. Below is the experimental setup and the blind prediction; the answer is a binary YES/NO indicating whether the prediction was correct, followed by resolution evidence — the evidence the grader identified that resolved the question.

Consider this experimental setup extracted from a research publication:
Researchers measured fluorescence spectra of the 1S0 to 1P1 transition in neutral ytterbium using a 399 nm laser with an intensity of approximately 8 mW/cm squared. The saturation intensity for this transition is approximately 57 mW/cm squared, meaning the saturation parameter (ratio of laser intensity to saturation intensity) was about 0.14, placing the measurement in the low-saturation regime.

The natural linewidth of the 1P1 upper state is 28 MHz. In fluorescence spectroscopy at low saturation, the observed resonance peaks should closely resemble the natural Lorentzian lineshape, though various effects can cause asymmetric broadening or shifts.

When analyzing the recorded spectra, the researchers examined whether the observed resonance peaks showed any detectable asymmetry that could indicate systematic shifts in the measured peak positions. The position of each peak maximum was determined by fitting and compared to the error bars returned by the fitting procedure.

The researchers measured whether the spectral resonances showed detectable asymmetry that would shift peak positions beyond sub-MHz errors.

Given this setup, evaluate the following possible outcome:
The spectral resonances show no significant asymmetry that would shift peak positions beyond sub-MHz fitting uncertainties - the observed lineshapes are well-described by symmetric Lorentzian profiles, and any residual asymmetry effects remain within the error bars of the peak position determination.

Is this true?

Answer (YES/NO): YES